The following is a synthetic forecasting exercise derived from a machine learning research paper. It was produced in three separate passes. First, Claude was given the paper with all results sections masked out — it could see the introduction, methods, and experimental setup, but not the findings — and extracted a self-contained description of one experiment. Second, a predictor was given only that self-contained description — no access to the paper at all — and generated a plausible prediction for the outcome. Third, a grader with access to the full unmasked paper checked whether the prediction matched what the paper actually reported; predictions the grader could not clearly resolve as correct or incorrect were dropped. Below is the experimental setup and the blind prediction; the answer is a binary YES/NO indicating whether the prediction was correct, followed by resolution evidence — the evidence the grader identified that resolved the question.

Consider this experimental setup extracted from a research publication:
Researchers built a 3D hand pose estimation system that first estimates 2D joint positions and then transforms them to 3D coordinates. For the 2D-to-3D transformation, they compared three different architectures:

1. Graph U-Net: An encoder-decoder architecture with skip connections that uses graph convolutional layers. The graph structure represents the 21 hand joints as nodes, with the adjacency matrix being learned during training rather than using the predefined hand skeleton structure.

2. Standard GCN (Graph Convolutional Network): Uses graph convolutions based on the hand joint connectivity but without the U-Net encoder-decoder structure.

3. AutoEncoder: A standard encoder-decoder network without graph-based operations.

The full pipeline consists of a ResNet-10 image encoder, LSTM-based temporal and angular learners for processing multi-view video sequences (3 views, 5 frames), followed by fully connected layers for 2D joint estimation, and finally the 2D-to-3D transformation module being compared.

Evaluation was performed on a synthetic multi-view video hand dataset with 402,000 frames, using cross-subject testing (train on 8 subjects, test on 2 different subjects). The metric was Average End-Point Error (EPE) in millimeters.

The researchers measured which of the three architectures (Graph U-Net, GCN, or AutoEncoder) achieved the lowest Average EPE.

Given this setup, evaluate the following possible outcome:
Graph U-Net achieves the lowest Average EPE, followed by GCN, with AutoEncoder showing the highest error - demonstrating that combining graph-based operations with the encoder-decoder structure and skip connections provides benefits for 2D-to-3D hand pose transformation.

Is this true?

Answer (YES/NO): YES